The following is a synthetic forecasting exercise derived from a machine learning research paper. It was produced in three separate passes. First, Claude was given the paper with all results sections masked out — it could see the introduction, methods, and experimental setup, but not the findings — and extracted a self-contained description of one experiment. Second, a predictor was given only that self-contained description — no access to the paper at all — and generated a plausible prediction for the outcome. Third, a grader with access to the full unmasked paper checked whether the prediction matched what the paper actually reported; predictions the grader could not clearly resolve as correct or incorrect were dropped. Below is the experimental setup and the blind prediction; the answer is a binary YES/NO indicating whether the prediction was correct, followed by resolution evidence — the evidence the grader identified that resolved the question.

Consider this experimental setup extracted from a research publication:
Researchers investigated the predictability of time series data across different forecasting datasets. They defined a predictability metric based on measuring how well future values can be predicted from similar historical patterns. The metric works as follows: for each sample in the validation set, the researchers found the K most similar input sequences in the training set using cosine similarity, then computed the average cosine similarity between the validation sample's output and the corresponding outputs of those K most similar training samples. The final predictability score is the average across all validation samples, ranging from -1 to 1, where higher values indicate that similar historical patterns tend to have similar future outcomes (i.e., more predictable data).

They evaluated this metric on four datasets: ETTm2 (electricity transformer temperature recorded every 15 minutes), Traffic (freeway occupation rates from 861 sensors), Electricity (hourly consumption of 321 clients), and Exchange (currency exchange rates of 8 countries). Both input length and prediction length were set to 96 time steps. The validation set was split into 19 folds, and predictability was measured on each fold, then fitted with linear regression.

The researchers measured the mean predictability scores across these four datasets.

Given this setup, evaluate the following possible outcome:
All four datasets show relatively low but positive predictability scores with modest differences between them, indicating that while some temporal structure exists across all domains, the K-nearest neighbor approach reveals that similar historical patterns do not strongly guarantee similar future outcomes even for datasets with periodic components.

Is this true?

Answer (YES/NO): NO